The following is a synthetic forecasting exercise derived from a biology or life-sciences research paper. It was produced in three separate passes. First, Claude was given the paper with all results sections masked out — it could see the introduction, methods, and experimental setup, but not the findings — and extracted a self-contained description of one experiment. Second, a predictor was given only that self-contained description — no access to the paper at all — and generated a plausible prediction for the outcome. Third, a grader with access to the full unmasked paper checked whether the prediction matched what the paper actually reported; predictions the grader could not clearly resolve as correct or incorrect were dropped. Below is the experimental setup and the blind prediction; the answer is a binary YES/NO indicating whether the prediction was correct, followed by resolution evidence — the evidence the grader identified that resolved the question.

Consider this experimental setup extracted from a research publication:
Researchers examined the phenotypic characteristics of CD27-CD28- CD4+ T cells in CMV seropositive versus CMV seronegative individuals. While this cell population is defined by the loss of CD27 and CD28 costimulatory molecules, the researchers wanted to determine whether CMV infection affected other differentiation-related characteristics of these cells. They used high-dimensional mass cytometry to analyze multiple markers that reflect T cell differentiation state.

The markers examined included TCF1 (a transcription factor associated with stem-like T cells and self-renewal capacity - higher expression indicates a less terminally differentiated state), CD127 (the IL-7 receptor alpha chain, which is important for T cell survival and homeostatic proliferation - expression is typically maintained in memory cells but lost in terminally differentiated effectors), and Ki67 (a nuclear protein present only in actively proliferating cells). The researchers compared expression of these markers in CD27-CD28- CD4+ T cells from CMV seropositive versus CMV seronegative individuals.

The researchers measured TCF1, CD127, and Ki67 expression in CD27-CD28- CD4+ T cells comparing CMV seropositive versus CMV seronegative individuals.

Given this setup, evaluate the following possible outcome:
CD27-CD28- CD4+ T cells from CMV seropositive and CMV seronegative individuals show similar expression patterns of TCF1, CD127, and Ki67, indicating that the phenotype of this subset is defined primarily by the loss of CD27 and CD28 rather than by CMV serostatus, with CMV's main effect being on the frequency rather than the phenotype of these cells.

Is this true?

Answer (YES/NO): NO